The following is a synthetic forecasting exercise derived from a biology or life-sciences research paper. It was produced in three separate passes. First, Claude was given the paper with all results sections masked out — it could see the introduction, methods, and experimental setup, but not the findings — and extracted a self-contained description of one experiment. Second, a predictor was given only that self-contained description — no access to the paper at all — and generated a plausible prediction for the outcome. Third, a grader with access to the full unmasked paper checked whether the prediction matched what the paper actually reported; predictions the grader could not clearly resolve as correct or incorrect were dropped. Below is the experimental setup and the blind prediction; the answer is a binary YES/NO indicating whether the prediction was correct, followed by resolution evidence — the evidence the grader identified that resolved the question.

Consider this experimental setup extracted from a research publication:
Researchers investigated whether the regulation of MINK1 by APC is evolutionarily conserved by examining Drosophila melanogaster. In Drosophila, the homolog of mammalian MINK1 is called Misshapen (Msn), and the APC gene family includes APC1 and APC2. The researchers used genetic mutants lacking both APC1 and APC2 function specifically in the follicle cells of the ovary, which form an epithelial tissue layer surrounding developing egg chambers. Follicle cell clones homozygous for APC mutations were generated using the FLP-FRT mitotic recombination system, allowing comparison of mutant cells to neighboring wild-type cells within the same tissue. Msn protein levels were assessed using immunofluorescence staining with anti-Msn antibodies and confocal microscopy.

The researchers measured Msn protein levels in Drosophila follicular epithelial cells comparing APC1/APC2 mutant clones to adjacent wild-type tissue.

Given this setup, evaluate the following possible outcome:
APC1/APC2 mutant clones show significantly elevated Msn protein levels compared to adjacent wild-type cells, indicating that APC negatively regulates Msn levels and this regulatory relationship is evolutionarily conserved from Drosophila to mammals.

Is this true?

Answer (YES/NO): YES